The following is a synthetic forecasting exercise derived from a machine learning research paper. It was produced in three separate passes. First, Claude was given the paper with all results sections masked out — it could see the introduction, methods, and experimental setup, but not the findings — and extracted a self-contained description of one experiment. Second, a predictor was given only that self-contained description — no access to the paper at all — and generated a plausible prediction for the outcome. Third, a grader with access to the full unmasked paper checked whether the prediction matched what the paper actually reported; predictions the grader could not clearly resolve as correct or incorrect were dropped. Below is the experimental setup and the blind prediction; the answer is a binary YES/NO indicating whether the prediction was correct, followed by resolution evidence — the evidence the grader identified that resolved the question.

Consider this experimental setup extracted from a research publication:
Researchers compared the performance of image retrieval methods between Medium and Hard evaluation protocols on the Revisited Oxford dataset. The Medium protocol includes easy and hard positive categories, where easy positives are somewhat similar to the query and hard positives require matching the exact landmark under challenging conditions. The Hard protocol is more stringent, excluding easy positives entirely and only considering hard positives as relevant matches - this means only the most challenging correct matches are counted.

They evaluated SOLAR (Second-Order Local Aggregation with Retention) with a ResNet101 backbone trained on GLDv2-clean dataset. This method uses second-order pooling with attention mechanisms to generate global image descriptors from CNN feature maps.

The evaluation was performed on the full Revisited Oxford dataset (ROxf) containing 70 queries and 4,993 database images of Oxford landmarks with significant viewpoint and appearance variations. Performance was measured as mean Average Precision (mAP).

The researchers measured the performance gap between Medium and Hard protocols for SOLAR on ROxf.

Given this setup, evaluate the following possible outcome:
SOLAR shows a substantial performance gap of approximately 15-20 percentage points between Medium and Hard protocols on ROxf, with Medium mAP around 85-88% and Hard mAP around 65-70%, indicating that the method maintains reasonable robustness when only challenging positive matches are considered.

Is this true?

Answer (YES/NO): NO